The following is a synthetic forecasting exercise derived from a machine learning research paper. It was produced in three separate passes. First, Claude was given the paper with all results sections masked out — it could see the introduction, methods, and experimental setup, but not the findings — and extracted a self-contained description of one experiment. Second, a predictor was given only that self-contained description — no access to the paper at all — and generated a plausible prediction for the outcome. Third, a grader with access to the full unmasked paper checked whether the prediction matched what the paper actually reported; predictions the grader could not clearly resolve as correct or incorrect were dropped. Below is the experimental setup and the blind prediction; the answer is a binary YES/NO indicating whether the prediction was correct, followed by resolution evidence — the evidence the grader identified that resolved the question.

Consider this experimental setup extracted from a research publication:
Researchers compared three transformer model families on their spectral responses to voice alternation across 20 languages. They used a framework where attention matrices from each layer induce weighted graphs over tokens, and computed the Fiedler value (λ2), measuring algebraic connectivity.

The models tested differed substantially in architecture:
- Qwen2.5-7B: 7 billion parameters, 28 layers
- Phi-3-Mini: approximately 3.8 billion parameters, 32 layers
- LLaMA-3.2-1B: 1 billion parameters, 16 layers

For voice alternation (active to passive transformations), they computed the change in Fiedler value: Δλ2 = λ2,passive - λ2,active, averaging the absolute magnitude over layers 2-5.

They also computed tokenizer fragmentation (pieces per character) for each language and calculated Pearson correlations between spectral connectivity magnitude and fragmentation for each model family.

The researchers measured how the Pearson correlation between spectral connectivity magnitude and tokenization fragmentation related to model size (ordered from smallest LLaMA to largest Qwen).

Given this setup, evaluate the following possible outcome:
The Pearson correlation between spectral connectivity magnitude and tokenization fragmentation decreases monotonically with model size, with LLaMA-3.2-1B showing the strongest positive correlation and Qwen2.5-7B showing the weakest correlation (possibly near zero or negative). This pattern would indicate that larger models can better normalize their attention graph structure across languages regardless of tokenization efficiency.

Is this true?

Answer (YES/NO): NO